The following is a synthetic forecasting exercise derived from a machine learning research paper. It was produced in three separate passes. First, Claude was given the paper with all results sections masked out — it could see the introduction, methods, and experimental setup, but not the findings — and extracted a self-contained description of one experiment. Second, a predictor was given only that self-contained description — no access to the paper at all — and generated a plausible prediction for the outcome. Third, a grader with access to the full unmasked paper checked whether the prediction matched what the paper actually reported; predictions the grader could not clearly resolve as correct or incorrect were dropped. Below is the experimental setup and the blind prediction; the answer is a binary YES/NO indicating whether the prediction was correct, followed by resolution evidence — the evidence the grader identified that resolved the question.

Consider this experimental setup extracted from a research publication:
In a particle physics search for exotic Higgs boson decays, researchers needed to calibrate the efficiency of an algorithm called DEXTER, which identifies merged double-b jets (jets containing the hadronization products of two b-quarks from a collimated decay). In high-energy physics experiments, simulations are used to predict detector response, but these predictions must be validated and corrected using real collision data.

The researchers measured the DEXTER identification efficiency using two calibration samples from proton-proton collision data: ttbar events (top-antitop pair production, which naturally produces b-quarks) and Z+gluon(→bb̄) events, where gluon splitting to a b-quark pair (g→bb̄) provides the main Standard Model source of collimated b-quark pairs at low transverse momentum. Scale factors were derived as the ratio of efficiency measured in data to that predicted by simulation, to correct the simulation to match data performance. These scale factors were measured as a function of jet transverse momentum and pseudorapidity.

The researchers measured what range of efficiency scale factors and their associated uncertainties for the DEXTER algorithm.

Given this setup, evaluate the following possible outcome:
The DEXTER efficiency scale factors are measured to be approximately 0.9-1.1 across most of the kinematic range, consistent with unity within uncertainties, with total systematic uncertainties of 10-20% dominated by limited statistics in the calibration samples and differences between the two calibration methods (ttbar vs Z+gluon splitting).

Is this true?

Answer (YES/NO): NO